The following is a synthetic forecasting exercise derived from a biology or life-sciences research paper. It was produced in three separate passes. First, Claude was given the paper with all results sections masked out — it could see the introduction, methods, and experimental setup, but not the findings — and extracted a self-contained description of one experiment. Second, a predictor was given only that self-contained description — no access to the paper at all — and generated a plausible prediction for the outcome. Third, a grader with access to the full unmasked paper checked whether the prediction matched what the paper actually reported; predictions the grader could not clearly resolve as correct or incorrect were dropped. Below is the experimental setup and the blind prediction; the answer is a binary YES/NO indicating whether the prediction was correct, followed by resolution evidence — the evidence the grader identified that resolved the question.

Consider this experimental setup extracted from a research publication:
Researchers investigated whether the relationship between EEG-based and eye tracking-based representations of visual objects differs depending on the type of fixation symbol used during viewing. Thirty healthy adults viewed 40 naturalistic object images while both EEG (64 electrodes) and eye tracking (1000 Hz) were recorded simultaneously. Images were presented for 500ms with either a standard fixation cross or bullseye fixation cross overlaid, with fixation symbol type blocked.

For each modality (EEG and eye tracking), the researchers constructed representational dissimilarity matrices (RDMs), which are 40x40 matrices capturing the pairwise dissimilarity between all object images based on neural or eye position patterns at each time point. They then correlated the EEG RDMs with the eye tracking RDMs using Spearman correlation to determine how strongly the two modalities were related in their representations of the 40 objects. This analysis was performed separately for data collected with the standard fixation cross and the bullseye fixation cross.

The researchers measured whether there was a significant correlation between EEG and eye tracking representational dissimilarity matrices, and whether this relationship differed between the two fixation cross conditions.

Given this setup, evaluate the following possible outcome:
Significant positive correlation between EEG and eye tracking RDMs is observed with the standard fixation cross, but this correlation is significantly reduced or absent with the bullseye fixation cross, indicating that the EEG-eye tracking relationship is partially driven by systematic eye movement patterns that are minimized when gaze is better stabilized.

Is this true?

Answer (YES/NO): YES